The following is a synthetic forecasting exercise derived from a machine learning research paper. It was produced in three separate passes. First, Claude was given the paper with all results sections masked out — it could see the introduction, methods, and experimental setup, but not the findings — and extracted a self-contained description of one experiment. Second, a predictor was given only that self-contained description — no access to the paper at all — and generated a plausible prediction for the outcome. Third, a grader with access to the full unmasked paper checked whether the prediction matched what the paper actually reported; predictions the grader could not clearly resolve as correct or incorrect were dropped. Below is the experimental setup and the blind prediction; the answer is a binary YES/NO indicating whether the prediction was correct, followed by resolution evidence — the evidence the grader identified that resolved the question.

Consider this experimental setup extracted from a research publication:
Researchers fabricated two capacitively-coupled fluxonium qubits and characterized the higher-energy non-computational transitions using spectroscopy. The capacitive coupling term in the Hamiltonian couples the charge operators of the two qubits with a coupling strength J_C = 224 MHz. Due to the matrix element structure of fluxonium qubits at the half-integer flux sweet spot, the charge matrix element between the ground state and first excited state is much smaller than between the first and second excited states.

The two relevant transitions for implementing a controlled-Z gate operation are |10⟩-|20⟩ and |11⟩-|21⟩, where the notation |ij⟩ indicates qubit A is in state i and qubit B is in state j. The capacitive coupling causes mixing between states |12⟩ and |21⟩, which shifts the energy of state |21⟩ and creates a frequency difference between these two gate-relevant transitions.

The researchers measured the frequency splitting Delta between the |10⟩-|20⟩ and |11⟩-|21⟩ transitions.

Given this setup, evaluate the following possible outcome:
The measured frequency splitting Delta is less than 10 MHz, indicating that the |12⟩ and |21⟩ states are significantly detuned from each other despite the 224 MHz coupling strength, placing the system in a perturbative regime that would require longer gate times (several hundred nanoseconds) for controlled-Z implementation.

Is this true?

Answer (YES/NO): NO